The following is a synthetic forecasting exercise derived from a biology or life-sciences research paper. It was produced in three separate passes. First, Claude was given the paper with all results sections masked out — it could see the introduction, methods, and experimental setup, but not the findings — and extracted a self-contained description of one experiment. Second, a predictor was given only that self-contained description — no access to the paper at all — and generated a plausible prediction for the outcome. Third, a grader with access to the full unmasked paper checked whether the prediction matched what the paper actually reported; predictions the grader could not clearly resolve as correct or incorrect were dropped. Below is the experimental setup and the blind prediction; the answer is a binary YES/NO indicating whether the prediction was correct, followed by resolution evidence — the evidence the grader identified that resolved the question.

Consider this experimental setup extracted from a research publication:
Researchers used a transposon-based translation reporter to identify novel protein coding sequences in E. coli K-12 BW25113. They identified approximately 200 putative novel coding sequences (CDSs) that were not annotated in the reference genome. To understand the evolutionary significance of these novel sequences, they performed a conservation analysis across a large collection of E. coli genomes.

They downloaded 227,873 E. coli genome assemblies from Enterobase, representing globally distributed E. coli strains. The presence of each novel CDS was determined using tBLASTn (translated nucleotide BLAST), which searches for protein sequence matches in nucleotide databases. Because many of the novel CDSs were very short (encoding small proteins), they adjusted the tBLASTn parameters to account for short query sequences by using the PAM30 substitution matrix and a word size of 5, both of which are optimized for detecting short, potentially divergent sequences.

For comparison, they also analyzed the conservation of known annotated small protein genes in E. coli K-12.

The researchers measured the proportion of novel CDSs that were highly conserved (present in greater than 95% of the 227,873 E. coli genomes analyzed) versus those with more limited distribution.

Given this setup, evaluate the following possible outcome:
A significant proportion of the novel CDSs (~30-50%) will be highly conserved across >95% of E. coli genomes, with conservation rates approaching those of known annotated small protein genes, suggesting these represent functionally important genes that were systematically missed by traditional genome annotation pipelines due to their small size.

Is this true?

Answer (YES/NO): NO